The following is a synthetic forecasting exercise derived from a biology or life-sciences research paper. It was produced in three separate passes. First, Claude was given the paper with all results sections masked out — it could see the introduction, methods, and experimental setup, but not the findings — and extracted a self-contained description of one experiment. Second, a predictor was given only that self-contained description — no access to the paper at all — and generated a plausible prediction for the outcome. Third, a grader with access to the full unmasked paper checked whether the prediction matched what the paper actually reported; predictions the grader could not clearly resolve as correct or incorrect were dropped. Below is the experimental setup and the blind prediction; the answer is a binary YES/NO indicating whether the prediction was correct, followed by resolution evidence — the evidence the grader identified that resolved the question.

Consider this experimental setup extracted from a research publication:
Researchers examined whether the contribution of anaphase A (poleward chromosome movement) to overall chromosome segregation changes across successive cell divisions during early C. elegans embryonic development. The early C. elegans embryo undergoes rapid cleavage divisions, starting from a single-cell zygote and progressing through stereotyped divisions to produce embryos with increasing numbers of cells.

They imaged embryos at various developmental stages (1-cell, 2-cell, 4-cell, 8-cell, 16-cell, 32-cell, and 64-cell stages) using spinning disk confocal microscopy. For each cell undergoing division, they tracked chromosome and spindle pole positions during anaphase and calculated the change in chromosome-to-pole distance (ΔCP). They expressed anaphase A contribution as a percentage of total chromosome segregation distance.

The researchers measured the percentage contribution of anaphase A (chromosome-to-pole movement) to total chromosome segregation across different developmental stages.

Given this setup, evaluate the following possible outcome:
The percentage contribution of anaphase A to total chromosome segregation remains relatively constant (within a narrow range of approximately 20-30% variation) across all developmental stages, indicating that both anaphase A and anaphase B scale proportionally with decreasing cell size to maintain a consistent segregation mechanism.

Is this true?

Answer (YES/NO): NO